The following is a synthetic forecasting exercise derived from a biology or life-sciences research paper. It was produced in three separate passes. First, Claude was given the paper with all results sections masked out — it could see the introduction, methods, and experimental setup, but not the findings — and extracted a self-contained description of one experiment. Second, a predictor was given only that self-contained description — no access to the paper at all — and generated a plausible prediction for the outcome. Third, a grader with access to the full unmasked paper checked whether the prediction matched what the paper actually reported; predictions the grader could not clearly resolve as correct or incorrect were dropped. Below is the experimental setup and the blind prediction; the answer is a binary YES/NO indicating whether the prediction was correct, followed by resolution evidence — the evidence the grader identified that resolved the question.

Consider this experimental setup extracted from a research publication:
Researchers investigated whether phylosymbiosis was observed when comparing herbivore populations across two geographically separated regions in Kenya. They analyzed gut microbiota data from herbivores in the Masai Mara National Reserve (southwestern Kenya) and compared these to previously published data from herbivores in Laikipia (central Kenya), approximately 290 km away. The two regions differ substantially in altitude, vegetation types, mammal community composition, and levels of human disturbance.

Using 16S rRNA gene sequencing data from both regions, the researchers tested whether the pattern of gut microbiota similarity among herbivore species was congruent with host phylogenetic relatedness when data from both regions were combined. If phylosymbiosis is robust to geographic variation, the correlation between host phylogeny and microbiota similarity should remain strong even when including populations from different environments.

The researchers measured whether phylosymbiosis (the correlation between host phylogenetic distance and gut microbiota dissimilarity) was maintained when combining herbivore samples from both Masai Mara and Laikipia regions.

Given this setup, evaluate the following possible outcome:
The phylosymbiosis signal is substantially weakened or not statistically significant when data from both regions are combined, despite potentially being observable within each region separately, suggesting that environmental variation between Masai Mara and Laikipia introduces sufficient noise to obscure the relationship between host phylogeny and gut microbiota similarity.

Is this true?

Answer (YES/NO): NO